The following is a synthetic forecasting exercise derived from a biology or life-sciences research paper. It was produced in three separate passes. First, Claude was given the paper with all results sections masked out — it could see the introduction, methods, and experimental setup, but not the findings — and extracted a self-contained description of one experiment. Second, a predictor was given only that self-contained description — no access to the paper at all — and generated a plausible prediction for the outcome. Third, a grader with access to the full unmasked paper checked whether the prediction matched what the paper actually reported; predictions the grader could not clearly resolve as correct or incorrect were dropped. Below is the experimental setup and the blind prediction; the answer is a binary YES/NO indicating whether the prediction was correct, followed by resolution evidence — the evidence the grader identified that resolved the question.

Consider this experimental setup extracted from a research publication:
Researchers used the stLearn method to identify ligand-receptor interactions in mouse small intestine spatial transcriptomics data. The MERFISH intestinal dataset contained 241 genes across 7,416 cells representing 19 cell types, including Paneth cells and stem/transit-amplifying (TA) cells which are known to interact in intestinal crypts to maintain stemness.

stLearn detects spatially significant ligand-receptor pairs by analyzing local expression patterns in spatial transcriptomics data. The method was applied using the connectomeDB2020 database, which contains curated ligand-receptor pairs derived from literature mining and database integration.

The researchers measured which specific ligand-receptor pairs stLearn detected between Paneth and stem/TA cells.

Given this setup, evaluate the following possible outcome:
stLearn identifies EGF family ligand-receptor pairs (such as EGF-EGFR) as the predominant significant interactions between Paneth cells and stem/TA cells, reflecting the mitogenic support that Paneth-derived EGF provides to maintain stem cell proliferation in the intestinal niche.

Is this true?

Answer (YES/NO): NO